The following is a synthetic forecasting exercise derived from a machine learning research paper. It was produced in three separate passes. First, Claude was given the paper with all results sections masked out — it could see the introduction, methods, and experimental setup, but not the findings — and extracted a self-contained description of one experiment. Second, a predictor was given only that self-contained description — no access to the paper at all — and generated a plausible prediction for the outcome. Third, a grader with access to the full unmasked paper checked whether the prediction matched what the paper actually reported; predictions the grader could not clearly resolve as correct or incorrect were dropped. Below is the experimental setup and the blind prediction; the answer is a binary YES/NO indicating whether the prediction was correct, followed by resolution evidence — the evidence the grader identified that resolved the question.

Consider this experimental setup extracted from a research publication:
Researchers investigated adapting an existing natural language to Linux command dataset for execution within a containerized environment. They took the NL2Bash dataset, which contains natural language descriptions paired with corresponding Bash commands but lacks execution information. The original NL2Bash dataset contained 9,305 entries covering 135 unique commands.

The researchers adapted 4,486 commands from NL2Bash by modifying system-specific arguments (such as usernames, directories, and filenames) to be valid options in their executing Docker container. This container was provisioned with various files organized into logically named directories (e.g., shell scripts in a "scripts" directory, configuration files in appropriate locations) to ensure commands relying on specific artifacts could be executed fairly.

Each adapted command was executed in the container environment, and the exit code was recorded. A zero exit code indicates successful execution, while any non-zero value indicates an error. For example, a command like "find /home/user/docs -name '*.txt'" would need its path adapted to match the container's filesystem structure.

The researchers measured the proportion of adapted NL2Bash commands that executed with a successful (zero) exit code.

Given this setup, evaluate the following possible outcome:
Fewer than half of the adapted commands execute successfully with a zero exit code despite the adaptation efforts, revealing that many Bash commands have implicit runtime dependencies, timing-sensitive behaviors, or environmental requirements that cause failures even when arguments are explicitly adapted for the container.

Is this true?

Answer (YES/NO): NO